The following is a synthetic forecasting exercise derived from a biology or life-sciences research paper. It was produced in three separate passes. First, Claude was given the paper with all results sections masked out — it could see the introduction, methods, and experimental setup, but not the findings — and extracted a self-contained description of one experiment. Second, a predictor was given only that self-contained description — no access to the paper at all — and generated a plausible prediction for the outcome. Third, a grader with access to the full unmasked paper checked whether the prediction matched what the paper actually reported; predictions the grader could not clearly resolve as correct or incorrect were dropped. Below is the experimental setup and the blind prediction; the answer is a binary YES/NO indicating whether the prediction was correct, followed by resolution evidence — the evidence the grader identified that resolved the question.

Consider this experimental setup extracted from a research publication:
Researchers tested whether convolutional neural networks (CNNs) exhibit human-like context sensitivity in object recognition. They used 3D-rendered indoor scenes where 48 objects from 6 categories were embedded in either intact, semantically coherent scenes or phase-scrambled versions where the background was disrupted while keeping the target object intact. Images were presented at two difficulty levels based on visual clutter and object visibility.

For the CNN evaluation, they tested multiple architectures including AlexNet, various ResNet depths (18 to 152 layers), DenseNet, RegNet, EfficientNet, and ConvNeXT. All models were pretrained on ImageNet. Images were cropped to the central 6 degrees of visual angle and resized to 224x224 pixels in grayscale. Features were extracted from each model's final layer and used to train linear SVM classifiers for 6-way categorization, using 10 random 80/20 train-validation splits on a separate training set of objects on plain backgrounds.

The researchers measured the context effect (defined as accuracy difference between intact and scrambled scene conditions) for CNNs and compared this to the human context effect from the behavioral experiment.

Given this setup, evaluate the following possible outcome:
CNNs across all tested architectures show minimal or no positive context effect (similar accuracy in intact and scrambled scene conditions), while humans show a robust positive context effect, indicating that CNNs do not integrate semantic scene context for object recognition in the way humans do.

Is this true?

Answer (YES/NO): NO